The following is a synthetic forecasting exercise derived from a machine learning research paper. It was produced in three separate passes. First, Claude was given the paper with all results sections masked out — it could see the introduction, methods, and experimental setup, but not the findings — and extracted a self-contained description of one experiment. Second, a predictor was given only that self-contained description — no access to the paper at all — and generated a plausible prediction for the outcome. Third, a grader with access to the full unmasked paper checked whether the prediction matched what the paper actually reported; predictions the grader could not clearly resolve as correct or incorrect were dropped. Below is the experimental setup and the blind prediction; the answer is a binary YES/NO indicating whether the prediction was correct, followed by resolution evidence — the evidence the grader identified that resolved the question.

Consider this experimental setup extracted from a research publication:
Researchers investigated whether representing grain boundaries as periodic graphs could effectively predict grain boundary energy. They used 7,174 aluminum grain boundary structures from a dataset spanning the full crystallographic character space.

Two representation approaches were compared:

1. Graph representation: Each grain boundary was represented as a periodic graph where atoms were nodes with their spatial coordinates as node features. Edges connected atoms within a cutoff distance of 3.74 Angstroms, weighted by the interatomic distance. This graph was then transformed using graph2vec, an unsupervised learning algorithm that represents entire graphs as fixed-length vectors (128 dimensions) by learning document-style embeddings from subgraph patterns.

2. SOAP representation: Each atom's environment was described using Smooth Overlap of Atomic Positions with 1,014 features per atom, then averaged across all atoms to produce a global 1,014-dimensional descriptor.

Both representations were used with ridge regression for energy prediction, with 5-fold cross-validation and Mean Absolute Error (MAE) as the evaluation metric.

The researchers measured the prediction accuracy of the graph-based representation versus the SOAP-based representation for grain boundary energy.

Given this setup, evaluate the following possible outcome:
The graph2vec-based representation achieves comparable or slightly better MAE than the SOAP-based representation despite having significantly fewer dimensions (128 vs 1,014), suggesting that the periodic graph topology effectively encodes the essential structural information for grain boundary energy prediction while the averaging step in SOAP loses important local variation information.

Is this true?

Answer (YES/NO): NO